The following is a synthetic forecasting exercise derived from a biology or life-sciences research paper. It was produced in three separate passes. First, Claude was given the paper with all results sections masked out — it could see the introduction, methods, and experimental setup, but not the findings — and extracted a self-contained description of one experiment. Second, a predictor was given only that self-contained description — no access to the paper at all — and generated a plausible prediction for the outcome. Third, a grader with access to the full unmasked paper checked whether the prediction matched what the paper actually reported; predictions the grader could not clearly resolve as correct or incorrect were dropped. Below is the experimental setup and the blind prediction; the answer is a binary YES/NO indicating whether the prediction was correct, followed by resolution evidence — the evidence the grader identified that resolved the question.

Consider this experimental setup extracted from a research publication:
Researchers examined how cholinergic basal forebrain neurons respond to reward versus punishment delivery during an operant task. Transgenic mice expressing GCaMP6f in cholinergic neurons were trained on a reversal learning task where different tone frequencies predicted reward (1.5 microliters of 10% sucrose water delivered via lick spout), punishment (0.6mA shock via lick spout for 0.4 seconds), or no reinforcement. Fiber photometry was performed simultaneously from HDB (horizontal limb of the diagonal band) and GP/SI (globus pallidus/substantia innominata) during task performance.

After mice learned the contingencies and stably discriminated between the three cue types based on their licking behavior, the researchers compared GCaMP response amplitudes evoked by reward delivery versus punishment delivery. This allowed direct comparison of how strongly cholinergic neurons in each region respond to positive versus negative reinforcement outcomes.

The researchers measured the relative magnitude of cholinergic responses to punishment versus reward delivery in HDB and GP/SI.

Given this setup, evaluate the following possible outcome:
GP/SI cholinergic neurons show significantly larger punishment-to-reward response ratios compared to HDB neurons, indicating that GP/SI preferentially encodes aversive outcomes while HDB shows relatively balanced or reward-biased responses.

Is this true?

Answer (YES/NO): NO